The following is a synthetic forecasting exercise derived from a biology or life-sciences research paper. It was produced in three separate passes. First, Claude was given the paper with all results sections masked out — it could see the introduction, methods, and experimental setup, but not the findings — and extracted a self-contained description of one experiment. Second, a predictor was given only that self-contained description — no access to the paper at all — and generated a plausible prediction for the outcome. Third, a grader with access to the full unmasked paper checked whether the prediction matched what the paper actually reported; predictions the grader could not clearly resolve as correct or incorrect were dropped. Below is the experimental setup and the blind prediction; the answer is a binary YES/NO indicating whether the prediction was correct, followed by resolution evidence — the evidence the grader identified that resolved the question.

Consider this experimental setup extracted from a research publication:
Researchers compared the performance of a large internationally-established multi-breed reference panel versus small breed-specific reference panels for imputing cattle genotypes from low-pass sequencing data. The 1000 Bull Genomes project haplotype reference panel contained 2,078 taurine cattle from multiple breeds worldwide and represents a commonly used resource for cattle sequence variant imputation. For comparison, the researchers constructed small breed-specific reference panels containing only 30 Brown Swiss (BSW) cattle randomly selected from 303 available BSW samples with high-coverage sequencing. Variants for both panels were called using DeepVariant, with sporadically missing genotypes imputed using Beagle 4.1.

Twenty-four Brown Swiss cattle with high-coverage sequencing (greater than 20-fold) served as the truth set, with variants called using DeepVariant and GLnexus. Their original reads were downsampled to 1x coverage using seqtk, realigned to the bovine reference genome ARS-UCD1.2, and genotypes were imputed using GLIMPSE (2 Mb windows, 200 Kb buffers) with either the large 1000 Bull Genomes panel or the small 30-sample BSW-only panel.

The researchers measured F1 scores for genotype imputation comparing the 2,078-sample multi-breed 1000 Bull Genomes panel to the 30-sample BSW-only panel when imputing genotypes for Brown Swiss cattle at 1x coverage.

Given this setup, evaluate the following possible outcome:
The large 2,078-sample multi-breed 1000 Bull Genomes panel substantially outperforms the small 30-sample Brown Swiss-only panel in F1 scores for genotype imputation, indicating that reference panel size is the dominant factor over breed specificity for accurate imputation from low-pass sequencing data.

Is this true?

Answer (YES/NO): NO